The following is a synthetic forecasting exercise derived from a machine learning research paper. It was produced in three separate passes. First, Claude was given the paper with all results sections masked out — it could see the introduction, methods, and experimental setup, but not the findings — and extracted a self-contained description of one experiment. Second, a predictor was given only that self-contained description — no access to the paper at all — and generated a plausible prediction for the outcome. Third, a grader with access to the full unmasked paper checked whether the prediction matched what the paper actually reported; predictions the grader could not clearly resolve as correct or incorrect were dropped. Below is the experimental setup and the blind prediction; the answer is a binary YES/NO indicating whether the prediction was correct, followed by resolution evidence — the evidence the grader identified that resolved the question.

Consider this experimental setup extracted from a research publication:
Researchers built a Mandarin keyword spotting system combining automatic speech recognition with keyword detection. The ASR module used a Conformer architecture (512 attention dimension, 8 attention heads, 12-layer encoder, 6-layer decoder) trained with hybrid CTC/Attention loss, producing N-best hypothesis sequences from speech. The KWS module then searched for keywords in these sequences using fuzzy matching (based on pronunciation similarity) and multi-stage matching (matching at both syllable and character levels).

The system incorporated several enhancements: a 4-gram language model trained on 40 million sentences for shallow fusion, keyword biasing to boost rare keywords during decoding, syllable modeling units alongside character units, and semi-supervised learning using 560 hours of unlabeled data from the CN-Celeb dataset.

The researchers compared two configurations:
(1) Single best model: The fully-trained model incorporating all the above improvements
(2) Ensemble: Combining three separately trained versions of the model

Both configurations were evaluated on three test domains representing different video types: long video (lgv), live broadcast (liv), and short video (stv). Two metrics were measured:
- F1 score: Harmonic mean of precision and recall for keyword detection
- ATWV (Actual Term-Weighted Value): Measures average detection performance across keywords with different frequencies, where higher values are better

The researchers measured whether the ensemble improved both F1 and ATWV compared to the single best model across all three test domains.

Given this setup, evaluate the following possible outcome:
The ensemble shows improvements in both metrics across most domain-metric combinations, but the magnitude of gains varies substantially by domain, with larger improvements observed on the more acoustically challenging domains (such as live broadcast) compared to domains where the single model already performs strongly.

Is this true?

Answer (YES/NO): NO